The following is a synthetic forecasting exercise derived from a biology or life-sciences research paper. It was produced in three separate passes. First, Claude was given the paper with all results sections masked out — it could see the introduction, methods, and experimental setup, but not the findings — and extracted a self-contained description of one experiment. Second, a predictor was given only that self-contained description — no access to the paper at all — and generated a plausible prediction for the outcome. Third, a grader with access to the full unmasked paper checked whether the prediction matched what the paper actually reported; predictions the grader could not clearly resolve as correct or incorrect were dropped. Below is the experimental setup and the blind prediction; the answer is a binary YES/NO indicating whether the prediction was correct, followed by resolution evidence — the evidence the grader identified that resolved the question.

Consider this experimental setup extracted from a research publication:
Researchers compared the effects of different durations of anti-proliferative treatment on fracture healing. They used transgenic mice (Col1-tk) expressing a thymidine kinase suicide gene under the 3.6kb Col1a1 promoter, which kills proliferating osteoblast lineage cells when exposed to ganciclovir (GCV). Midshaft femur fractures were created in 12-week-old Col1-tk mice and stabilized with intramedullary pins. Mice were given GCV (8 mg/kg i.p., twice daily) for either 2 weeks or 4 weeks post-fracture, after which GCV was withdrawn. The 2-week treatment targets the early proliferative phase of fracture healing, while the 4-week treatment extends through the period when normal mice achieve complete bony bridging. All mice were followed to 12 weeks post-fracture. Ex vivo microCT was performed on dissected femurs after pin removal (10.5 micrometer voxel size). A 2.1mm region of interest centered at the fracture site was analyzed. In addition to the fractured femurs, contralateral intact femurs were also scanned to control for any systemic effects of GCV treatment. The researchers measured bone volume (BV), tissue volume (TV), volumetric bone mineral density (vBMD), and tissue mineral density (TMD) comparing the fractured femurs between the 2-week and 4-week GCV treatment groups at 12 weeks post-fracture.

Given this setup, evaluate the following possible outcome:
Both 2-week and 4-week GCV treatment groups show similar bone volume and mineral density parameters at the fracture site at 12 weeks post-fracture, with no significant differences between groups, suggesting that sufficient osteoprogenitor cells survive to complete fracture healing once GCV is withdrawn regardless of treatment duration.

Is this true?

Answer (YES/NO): NO